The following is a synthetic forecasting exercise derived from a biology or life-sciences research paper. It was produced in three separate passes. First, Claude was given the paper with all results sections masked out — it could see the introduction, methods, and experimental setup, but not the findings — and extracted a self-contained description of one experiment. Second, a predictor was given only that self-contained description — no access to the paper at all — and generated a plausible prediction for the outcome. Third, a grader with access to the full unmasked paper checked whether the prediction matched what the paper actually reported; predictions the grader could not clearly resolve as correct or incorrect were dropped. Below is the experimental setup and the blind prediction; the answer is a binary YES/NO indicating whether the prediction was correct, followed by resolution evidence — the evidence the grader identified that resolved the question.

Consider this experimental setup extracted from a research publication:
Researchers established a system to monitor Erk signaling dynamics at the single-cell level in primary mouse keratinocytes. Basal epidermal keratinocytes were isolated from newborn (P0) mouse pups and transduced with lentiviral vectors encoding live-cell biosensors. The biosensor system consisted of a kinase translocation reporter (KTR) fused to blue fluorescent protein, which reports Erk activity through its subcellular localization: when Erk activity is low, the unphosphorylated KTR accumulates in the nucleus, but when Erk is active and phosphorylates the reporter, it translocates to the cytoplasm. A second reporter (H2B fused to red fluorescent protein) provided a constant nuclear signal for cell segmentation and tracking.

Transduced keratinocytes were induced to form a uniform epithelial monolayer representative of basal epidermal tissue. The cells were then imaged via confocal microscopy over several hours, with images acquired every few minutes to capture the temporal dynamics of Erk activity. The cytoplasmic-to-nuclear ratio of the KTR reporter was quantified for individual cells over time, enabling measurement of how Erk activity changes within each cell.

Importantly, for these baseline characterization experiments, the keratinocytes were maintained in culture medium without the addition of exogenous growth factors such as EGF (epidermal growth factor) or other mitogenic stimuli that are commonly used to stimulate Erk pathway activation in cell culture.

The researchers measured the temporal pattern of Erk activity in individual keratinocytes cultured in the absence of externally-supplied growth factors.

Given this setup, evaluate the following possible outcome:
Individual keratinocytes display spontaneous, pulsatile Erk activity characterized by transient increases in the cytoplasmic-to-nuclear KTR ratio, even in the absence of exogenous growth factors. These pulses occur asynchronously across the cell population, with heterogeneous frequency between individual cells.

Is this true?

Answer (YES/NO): YES